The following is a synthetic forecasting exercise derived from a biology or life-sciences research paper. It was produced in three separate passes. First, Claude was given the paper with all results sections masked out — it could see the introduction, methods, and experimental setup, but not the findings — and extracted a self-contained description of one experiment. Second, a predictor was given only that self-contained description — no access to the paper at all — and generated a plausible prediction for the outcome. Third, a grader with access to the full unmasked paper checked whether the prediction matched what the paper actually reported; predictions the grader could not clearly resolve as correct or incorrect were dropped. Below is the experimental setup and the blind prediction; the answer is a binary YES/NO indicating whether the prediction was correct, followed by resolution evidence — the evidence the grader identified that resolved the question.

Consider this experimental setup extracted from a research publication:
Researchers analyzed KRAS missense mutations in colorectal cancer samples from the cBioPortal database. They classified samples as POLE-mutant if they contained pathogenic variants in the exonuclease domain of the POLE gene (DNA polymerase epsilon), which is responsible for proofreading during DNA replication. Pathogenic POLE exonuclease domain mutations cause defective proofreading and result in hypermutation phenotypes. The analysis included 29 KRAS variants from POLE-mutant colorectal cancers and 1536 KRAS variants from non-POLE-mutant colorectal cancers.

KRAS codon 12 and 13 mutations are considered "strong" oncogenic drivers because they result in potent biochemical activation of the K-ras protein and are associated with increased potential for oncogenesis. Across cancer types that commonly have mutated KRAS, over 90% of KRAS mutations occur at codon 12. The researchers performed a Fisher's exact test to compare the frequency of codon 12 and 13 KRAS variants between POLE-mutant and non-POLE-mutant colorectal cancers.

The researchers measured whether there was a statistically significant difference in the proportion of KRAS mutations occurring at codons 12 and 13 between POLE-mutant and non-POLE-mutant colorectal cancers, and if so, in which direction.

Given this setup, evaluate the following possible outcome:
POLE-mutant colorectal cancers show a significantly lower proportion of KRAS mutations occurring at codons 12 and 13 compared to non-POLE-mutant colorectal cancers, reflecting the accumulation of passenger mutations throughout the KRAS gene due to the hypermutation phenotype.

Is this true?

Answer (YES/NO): NO